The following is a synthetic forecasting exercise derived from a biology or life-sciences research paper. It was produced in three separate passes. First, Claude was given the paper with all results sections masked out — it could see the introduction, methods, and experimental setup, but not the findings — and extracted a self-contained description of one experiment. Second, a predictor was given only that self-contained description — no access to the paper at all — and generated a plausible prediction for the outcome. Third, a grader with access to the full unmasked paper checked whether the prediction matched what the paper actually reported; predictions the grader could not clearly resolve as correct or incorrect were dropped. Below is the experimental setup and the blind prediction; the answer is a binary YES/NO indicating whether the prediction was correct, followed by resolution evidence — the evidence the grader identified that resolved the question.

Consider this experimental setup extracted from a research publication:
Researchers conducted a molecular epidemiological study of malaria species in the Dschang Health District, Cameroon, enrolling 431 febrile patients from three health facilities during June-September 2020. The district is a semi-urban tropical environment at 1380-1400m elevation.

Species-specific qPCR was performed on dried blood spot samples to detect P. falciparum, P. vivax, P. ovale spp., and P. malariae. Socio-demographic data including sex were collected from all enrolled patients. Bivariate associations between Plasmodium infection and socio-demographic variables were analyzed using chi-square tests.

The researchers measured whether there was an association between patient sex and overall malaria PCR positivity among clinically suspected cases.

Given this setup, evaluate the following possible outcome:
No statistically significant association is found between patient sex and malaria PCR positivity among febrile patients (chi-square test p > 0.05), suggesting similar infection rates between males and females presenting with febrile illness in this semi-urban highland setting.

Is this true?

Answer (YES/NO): NO